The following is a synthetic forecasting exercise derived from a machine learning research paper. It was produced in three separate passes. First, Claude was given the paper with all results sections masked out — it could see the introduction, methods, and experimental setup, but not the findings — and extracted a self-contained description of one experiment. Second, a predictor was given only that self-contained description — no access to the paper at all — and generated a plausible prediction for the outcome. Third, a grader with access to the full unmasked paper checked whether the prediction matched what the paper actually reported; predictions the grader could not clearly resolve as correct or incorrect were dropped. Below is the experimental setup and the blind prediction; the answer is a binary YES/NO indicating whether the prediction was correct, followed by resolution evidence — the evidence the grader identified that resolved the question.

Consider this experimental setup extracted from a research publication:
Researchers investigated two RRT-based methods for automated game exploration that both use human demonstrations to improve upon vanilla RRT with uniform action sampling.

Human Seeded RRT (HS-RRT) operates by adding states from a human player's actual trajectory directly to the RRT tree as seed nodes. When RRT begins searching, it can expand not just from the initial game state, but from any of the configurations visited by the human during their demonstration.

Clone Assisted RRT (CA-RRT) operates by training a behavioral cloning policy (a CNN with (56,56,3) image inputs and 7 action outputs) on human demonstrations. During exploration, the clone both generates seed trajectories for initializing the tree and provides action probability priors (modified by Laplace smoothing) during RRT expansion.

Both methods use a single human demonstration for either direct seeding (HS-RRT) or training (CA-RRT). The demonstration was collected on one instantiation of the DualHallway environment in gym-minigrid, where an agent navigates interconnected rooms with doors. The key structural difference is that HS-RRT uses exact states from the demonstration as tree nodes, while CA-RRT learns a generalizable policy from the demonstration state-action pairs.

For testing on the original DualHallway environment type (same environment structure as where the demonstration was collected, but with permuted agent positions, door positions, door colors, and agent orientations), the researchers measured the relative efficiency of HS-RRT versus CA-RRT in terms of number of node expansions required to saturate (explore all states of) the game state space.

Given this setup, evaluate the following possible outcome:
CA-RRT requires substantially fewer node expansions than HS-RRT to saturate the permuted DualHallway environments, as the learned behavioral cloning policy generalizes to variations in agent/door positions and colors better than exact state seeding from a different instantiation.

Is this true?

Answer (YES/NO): NO